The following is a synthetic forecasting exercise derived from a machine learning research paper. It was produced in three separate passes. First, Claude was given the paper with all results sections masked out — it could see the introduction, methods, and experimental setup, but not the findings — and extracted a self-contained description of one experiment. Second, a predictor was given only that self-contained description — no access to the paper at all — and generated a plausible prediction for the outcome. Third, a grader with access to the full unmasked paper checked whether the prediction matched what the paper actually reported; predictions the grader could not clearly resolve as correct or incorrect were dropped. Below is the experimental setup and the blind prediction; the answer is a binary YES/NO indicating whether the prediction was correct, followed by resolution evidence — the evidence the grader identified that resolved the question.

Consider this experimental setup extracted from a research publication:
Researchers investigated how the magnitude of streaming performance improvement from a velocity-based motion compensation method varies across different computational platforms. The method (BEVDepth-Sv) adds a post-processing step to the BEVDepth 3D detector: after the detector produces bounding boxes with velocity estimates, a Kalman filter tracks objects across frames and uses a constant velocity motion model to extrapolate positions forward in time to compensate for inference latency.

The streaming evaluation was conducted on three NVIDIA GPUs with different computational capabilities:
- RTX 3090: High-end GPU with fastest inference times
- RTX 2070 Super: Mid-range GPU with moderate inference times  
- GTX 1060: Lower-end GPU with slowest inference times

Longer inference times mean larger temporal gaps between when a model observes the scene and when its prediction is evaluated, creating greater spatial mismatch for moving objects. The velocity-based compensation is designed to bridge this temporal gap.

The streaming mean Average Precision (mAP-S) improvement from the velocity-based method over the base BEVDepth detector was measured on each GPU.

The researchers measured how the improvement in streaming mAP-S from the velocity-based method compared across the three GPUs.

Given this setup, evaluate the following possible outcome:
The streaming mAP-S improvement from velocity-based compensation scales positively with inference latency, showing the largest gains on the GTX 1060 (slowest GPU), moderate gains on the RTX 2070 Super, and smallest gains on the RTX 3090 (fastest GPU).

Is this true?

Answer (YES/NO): YES